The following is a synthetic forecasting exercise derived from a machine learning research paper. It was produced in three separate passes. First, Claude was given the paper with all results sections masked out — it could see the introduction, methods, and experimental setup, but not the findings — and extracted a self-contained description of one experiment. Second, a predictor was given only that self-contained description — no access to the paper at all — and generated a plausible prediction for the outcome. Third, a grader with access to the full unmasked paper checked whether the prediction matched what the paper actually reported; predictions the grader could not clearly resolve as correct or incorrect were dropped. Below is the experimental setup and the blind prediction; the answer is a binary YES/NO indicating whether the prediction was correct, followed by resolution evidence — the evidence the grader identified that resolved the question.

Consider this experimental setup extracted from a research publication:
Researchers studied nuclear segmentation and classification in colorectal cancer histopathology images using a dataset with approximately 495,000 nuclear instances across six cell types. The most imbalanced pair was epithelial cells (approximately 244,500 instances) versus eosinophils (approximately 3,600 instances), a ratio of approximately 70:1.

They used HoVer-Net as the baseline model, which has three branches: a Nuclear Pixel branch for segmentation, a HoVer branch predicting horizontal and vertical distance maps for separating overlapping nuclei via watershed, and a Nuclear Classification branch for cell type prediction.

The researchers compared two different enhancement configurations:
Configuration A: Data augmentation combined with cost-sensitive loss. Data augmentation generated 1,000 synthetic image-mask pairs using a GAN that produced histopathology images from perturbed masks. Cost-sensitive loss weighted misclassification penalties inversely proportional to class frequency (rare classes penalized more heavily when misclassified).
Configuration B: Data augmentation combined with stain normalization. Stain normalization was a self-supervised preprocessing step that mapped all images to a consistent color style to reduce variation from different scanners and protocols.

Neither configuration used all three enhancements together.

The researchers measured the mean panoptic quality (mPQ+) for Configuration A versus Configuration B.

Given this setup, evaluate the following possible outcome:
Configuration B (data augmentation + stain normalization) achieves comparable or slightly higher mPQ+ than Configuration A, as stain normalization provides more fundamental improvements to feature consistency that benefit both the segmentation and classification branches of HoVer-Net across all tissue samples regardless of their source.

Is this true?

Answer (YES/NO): NO